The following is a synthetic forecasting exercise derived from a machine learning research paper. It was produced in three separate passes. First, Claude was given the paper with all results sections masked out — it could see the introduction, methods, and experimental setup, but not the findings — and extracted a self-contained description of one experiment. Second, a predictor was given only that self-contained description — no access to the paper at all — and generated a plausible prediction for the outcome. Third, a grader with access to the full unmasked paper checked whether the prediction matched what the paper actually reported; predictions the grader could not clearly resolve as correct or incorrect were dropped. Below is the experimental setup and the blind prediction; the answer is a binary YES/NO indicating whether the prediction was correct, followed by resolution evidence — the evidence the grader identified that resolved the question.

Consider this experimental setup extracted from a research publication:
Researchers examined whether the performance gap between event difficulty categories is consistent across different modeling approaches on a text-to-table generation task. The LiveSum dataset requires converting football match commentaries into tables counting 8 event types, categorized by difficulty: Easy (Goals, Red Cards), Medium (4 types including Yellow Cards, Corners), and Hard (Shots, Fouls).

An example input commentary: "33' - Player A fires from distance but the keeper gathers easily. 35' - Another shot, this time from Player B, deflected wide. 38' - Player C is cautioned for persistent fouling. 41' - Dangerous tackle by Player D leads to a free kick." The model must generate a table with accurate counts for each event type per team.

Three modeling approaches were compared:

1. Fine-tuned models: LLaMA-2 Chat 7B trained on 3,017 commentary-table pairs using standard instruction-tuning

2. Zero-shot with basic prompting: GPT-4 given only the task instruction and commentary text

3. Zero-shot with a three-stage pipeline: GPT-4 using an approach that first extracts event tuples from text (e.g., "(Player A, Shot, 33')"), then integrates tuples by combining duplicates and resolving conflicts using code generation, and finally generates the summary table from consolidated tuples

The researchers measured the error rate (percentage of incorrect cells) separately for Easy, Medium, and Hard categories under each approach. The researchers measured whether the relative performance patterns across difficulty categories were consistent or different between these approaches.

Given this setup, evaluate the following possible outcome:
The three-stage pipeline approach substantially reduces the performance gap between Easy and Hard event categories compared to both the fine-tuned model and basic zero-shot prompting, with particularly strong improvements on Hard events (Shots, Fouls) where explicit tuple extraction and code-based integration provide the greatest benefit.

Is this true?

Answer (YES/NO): YES